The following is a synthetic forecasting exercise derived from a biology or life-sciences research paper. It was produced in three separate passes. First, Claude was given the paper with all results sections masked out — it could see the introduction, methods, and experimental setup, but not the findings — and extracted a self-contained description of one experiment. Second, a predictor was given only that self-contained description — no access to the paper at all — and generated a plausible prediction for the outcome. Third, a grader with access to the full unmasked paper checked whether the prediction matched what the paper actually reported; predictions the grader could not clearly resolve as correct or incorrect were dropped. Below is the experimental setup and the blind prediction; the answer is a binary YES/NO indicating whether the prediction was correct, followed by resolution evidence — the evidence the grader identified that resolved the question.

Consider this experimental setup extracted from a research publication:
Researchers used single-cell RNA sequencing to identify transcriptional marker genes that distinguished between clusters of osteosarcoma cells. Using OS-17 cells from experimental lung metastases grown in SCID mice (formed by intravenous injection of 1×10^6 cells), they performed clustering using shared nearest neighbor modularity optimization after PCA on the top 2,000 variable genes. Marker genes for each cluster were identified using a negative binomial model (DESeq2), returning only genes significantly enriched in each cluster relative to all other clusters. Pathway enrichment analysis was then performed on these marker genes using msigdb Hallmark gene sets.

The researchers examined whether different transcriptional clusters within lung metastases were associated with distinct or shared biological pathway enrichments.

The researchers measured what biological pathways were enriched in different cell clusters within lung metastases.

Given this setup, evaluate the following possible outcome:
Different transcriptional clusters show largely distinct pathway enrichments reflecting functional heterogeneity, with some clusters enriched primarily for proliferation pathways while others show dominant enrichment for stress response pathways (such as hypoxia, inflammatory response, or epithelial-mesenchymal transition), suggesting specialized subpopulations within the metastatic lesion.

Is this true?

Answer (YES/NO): YES